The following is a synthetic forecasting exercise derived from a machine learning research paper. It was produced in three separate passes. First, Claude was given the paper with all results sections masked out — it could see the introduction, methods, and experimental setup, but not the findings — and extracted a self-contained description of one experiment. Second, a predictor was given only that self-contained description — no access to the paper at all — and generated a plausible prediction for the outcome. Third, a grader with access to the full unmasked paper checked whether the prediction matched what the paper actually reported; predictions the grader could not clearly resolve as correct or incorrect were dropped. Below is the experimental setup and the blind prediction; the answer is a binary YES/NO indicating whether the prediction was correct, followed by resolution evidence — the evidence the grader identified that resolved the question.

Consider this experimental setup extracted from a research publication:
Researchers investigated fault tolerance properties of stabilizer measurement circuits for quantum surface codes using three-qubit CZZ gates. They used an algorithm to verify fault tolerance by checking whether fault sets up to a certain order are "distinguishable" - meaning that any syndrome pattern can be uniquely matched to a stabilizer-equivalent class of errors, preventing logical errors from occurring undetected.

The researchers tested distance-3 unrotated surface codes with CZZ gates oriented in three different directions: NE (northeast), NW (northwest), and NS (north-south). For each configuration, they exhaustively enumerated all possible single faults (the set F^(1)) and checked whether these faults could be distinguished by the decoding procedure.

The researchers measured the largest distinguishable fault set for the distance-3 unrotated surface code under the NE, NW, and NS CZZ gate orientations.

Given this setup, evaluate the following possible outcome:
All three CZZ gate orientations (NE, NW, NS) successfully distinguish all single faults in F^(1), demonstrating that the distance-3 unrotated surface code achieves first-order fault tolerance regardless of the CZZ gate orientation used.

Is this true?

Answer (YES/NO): NO